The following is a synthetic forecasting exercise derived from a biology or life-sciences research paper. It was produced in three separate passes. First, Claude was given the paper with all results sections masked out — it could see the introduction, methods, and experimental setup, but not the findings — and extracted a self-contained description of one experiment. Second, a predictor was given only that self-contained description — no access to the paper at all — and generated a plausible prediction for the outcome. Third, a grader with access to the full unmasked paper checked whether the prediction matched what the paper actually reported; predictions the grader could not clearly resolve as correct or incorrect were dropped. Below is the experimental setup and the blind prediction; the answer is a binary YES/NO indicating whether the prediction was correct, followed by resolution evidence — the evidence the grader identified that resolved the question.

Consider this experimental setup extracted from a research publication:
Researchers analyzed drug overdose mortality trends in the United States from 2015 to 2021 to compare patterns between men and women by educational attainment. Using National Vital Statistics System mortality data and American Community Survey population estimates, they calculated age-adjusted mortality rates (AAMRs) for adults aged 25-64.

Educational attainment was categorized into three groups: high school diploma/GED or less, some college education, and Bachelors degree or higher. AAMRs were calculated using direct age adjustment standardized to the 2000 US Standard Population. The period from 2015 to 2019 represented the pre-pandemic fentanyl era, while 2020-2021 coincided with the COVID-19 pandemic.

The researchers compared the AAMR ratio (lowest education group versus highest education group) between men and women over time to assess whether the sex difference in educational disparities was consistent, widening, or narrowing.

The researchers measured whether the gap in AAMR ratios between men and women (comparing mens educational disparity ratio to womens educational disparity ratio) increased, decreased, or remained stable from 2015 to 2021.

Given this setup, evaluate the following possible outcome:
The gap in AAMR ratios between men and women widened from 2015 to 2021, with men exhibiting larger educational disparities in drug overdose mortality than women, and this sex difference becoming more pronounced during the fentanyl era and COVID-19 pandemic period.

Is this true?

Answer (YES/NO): NO